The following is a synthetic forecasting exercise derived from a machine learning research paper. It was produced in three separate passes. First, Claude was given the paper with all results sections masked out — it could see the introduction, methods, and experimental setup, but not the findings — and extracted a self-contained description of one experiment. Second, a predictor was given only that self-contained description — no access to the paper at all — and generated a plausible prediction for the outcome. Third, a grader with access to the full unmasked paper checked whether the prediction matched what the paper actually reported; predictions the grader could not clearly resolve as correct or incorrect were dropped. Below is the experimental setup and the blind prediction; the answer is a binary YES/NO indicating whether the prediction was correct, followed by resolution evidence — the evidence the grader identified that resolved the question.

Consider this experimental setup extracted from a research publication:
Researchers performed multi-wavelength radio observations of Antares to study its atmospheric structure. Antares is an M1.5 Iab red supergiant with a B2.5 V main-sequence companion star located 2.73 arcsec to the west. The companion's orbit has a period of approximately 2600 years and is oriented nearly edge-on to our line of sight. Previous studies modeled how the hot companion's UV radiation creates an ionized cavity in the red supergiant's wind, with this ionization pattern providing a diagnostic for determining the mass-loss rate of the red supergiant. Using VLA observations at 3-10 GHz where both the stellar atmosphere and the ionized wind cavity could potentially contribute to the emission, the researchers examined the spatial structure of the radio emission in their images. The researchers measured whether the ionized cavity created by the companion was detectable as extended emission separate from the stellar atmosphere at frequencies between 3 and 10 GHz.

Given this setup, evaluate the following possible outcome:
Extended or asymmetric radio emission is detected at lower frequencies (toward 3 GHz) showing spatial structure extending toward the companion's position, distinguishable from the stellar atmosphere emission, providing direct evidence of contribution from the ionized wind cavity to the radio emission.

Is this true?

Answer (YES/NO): YES